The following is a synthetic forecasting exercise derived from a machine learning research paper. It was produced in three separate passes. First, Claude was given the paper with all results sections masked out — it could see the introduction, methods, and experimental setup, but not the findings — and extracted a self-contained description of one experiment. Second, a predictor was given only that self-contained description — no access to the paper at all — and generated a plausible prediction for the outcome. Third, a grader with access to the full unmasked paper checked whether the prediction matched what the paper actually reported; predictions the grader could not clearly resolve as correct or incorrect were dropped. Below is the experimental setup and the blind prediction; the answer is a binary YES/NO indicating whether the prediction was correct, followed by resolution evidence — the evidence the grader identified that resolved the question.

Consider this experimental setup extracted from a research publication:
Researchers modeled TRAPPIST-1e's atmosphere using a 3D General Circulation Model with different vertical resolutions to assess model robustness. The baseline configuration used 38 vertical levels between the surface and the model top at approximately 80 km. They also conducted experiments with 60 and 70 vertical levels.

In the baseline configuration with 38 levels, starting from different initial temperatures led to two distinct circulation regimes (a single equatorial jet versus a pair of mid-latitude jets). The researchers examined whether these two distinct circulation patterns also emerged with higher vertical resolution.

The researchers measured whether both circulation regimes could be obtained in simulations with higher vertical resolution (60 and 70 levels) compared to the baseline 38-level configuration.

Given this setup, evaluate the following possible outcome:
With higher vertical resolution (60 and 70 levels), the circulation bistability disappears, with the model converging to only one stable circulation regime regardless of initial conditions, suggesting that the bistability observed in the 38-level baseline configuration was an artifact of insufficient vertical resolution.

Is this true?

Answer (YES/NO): NO